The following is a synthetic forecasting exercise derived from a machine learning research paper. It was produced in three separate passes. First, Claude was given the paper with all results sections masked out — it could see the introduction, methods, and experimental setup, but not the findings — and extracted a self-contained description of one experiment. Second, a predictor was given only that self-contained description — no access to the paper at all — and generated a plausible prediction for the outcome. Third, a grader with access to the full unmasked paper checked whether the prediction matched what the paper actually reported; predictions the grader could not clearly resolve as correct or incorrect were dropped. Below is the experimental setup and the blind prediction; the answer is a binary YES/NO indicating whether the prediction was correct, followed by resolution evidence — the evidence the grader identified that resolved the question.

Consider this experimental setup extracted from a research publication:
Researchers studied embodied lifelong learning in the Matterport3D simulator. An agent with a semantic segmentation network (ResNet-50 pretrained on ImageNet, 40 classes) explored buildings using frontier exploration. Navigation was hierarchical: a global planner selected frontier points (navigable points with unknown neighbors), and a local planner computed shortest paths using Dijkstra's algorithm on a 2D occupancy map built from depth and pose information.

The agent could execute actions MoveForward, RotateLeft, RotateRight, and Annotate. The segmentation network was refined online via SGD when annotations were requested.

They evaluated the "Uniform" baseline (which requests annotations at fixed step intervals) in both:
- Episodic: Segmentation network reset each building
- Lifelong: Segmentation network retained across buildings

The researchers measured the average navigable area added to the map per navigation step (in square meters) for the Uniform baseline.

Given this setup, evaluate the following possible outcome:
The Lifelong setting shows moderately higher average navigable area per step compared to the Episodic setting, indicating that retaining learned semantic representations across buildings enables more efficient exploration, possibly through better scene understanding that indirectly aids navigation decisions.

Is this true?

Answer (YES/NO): NO